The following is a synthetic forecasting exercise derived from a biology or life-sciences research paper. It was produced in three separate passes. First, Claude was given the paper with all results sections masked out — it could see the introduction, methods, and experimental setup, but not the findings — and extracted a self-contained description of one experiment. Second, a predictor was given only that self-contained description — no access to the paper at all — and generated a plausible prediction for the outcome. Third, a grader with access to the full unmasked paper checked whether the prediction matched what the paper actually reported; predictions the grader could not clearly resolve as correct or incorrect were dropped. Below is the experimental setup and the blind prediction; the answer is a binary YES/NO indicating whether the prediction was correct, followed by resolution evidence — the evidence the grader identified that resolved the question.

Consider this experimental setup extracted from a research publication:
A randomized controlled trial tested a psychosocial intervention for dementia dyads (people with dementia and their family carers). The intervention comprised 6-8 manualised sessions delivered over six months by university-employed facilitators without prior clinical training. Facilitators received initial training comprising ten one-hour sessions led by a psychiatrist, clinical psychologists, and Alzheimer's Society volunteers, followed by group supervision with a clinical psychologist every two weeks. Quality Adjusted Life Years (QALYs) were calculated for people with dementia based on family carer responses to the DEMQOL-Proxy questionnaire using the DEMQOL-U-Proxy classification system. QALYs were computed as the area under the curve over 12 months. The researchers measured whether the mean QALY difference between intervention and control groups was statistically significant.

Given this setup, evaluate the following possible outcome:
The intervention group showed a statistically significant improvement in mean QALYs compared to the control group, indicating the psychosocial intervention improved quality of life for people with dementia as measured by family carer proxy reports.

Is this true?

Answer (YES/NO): NO